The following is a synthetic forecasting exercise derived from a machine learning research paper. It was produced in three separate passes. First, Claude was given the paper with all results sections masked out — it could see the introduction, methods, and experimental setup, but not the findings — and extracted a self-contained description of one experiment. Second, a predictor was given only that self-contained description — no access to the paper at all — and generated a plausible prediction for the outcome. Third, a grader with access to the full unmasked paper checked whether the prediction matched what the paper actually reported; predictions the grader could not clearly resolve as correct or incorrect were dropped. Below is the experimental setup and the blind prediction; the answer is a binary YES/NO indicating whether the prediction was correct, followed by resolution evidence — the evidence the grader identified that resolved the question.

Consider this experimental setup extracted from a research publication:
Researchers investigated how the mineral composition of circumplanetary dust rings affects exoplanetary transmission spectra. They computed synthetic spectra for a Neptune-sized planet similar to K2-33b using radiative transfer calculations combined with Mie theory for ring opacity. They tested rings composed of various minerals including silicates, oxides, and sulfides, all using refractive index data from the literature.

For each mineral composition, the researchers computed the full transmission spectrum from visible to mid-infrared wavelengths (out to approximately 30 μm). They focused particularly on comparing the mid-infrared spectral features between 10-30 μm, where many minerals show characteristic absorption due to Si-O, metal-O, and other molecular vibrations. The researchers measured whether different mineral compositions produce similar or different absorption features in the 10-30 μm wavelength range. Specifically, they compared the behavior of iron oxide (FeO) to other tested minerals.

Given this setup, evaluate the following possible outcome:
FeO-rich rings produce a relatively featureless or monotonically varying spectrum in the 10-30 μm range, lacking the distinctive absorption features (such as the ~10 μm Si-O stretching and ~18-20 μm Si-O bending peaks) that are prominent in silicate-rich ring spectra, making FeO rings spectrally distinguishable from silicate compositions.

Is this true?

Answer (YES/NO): YES